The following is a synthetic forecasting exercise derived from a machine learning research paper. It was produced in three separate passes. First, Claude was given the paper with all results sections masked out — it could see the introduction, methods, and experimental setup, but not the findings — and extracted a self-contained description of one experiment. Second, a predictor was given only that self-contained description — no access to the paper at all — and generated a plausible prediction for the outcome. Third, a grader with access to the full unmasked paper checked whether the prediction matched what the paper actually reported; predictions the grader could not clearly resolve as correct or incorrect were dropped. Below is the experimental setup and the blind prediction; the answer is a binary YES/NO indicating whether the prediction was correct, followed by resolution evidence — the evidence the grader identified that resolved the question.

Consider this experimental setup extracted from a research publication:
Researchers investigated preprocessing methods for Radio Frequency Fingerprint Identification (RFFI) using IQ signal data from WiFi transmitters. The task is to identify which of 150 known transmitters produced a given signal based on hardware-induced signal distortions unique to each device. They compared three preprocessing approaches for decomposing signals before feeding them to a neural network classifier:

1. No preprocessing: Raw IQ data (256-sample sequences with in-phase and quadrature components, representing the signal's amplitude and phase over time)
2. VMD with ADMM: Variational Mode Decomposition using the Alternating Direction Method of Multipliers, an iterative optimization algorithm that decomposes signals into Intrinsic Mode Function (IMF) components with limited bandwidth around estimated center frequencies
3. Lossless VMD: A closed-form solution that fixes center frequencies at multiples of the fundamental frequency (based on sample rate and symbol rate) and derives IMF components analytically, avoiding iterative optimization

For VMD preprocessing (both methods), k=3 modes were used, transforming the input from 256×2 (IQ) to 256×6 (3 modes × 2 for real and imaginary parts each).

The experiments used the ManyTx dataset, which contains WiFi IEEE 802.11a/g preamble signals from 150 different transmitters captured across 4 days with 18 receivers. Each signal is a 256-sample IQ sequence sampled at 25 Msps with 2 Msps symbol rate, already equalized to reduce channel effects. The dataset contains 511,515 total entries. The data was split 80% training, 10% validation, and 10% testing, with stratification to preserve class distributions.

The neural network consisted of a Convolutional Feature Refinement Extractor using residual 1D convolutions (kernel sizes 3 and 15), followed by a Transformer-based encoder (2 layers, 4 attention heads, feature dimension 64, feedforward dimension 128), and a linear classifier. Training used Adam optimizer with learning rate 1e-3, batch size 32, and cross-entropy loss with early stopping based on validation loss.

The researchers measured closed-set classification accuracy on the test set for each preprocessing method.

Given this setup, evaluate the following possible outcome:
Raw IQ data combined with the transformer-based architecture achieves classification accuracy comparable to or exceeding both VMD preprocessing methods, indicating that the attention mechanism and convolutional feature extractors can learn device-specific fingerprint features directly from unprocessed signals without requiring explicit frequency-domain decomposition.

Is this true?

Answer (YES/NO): NO